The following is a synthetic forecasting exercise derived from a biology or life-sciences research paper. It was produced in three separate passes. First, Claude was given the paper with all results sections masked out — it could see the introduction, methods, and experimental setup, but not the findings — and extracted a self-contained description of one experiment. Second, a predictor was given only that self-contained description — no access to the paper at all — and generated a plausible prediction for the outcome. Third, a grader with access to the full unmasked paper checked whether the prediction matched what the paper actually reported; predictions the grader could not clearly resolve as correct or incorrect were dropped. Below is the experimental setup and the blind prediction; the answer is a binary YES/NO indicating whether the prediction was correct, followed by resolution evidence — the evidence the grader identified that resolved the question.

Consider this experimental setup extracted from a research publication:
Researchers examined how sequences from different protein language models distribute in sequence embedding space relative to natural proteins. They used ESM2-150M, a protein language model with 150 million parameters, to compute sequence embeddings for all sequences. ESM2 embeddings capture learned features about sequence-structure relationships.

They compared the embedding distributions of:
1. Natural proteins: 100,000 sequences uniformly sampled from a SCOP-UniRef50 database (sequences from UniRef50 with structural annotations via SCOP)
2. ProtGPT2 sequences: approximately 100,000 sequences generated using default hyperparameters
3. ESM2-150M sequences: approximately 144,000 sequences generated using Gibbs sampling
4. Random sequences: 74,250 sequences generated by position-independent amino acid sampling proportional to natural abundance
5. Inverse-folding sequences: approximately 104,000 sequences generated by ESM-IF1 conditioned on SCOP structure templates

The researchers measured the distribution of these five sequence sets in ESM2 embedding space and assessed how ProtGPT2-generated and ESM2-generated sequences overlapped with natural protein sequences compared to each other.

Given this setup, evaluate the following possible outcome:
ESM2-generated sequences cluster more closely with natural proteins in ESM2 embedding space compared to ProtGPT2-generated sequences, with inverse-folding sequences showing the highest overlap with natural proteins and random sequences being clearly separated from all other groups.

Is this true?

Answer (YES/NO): NO